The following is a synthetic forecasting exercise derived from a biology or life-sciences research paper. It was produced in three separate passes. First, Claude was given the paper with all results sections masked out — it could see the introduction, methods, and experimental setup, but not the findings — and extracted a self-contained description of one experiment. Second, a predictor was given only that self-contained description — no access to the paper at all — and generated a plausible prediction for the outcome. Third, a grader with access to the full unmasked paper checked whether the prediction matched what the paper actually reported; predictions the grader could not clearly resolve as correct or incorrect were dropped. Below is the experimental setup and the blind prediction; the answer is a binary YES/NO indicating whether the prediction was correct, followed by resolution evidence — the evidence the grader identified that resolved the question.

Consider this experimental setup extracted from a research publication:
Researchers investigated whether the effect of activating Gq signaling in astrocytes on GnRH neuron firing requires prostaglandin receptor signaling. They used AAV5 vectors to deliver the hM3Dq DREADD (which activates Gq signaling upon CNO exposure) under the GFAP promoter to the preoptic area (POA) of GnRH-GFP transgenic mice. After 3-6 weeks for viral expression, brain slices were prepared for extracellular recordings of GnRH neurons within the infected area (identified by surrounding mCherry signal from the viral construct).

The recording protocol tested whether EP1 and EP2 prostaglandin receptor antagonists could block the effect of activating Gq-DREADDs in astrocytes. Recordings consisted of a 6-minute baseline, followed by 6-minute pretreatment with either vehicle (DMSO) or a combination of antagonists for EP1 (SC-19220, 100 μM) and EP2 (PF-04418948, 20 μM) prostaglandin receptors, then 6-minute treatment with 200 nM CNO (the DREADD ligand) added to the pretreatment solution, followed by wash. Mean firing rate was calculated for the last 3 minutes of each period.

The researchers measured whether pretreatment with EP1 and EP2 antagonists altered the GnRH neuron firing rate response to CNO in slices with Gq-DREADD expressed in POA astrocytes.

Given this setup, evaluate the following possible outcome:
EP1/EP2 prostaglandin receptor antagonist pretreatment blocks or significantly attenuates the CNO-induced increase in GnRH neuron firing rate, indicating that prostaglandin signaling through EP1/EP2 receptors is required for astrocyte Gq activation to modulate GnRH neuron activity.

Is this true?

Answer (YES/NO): YES